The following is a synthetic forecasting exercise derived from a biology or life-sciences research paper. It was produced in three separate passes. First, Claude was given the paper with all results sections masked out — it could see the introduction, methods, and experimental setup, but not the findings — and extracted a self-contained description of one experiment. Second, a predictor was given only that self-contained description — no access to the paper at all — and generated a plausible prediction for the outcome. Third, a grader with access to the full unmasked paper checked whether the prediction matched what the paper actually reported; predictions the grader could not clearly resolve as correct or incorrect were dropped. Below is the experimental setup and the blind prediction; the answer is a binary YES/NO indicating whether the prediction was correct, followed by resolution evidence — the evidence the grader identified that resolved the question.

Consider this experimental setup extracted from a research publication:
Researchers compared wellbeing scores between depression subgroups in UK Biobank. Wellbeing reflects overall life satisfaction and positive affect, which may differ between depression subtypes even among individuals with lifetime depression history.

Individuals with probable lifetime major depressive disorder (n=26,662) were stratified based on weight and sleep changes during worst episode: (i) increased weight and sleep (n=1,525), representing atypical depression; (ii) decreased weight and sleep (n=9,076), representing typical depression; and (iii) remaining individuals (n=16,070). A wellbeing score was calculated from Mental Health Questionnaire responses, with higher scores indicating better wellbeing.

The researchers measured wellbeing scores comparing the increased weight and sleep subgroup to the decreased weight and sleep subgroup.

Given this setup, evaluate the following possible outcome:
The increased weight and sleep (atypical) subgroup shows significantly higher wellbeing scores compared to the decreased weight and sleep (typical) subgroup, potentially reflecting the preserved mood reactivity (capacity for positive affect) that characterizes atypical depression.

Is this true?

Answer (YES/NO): NO